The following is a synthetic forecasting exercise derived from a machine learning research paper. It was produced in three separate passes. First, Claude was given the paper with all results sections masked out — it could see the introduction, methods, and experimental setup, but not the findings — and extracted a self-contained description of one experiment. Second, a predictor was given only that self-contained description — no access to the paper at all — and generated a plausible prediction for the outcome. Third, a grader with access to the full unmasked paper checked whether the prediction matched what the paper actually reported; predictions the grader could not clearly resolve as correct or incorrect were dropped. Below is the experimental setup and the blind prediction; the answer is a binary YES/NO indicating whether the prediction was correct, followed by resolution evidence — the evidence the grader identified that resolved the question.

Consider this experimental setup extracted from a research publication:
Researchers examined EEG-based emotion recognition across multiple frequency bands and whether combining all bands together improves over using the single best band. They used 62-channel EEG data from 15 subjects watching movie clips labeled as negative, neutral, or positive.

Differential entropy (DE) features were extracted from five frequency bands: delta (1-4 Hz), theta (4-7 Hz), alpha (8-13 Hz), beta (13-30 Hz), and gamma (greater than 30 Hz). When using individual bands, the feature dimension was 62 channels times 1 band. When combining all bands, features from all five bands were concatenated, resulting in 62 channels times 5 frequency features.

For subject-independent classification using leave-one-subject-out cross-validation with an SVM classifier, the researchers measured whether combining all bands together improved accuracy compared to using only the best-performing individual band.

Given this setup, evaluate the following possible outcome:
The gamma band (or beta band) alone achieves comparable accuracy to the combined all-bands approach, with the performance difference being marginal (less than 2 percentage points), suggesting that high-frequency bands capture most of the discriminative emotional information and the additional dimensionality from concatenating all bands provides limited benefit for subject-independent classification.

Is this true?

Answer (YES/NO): NO